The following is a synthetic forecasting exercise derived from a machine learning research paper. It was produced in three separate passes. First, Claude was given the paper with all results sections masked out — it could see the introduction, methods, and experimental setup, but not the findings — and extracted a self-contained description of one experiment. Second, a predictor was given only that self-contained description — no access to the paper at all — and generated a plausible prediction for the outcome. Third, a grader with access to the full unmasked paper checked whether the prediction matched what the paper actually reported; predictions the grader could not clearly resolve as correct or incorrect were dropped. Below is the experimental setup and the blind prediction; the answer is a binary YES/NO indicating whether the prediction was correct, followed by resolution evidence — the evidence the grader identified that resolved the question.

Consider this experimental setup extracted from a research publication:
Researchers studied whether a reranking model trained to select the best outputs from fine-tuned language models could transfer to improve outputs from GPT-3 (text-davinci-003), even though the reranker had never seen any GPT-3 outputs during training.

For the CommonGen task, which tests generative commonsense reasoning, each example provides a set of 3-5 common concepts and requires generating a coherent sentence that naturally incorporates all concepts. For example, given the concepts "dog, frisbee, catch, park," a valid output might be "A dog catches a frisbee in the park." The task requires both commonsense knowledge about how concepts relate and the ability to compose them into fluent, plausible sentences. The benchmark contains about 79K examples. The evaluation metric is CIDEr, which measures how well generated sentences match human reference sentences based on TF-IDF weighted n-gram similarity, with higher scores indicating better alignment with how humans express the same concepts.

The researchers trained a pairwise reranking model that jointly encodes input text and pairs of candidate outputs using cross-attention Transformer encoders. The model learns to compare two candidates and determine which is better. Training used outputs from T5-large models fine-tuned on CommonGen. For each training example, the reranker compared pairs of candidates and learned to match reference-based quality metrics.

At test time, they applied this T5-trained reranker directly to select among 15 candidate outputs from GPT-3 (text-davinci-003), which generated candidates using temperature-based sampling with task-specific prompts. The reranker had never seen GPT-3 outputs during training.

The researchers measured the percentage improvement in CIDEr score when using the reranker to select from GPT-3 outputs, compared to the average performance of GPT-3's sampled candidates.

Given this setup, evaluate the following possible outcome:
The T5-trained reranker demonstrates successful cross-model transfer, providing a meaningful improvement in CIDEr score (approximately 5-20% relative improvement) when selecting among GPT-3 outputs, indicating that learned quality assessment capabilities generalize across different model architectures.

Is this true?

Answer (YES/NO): NO